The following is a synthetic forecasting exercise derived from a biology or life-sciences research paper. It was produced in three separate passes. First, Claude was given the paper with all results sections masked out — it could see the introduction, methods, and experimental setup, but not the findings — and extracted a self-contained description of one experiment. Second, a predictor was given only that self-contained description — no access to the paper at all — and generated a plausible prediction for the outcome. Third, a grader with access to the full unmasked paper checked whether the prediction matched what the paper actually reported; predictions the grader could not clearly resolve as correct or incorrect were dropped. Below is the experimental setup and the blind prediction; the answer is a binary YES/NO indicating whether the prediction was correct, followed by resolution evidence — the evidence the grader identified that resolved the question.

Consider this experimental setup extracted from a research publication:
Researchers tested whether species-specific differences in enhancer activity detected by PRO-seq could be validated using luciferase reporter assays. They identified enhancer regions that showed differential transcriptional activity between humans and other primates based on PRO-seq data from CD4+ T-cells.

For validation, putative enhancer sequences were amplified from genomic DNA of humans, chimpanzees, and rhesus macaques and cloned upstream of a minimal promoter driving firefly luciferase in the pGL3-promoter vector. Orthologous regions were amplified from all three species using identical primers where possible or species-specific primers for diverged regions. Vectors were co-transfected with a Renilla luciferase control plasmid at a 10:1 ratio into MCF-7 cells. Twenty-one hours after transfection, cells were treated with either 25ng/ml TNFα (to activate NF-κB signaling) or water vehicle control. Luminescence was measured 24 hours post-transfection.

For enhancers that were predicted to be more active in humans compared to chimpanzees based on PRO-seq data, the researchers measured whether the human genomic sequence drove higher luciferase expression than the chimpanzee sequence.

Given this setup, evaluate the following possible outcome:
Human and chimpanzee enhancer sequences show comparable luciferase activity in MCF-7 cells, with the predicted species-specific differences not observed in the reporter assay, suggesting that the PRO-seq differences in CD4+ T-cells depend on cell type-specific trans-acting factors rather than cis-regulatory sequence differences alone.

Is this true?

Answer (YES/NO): NO